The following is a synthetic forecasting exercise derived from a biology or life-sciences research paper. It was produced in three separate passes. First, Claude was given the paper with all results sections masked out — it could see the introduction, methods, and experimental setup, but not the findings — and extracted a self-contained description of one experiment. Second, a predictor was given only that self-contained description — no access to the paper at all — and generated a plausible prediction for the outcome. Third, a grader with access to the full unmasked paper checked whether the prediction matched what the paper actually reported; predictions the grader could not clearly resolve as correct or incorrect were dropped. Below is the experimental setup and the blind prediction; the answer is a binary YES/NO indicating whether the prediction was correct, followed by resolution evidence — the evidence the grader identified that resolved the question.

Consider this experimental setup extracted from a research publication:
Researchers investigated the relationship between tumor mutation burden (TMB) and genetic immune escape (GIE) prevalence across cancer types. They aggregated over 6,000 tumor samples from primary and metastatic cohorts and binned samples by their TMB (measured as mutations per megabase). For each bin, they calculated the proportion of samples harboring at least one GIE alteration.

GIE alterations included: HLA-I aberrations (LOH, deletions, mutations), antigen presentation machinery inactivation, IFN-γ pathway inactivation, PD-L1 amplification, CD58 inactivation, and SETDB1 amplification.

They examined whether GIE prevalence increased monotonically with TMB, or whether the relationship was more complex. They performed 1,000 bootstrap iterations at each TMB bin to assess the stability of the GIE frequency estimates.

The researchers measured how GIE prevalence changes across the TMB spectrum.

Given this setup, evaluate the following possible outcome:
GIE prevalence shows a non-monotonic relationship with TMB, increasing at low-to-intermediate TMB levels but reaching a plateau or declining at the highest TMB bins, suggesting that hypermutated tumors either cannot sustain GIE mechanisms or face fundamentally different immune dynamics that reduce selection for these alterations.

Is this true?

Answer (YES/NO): NO